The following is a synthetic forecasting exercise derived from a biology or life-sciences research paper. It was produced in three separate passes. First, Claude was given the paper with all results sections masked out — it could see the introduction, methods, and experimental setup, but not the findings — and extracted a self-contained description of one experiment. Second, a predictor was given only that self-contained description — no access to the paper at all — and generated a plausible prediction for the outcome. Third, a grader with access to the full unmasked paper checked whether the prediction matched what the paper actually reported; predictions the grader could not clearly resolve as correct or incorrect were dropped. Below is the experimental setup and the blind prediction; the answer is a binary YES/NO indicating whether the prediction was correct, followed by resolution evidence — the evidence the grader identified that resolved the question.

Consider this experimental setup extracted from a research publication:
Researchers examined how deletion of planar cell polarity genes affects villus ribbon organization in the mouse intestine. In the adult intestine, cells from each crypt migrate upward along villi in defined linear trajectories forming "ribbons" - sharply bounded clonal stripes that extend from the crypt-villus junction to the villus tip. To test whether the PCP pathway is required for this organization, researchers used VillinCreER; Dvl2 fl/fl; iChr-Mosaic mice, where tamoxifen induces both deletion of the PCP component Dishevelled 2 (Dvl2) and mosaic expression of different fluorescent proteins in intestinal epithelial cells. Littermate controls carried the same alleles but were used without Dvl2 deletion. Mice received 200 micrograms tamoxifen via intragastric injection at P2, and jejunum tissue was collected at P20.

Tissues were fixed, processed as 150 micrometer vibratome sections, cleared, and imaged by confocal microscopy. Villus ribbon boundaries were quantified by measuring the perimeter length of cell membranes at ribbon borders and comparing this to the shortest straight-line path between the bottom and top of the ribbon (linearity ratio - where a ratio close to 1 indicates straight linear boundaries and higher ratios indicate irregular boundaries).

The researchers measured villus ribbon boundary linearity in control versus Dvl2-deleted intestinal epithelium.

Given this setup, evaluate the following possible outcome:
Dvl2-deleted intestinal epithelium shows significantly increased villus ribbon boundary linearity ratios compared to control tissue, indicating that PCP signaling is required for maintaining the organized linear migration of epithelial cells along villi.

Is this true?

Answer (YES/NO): YES